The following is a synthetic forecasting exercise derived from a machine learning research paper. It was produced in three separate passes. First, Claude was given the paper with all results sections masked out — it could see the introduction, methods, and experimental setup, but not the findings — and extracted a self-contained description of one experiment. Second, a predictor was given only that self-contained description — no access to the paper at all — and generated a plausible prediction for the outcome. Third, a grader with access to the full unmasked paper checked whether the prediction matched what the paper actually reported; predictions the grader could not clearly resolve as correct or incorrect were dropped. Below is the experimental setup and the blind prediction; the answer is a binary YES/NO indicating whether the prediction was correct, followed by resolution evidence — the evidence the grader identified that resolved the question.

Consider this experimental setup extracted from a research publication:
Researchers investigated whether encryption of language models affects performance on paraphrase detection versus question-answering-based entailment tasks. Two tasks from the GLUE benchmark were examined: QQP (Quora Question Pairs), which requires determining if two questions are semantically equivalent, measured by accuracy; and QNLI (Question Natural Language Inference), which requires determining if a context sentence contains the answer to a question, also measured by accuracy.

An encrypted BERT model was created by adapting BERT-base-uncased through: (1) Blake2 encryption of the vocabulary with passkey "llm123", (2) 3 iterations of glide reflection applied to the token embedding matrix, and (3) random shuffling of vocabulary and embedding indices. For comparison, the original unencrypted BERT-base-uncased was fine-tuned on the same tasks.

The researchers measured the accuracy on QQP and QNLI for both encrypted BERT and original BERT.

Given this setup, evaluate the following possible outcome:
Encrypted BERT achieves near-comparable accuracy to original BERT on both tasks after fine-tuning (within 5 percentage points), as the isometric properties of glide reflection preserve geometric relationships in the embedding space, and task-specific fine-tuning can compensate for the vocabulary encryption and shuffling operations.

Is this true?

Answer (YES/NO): YES